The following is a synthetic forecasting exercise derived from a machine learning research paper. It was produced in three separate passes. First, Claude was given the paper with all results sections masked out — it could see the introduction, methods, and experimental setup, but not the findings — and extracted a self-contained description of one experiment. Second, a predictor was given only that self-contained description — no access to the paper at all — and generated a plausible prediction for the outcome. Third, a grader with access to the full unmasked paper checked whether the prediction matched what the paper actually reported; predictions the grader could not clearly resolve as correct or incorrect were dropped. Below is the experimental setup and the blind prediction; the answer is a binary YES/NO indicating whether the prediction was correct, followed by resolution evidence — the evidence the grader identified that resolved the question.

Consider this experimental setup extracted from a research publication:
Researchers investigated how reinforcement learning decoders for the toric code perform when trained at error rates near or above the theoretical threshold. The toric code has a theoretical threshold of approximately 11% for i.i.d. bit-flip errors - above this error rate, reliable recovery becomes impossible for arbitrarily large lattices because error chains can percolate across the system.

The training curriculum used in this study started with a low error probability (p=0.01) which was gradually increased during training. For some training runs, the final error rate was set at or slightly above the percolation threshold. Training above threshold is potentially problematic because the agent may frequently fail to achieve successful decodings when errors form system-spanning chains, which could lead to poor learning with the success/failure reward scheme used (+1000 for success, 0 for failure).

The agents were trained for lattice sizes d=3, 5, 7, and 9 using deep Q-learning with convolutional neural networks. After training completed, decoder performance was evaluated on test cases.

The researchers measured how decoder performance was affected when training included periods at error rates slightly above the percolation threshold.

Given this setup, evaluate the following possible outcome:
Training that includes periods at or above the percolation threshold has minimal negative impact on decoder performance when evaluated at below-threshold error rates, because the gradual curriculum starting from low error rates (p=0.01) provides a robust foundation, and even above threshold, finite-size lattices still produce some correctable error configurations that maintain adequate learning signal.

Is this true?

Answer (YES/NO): NO